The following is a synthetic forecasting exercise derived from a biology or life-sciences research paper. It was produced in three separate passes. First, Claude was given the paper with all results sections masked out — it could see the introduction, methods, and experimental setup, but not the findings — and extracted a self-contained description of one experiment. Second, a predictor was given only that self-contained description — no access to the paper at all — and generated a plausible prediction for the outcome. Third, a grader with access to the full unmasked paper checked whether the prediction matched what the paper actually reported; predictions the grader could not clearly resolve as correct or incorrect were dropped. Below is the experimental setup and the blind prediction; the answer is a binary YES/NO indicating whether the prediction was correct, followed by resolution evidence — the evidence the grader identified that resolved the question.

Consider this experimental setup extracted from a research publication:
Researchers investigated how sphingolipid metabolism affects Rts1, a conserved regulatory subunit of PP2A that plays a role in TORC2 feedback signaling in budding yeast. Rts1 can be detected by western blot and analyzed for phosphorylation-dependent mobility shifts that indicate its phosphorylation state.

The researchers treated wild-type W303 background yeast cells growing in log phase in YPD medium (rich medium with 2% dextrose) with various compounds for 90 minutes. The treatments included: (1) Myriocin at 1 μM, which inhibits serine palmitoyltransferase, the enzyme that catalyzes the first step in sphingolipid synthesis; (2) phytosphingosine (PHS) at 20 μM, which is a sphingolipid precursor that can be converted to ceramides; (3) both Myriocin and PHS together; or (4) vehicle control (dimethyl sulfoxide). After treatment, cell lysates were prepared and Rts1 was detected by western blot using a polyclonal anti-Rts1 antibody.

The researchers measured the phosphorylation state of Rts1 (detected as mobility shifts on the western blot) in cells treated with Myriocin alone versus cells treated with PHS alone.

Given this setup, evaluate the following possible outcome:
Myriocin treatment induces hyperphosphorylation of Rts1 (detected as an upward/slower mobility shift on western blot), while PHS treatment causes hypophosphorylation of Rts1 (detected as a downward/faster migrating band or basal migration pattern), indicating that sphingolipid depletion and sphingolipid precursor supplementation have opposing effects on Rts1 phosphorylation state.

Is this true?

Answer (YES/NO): NO